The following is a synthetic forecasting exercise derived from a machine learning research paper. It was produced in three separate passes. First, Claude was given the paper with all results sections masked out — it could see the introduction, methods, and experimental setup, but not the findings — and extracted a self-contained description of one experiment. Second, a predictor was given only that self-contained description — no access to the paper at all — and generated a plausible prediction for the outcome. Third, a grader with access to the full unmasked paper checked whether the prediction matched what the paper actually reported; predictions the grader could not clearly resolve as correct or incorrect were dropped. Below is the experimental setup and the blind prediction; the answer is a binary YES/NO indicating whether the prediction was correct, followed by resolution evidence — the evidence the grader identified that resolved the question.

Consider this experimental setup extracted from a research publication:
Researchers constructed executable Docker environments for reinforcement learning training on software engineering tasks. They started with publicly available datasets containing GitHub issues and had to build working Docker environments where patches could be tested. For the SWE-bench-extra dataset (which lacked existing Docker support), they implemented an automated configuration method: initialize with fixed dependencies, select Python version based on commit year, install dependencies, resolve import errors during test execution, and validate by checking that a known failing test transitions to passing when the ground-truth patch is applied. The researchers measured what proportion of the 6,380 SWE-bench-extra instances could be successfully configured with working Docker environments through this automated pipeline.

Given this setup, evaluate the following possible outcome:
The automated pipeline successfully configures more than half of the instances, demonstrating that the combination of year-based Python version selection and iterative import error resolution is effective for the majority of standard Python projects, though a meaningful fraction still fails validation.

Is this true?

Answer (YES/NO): YES